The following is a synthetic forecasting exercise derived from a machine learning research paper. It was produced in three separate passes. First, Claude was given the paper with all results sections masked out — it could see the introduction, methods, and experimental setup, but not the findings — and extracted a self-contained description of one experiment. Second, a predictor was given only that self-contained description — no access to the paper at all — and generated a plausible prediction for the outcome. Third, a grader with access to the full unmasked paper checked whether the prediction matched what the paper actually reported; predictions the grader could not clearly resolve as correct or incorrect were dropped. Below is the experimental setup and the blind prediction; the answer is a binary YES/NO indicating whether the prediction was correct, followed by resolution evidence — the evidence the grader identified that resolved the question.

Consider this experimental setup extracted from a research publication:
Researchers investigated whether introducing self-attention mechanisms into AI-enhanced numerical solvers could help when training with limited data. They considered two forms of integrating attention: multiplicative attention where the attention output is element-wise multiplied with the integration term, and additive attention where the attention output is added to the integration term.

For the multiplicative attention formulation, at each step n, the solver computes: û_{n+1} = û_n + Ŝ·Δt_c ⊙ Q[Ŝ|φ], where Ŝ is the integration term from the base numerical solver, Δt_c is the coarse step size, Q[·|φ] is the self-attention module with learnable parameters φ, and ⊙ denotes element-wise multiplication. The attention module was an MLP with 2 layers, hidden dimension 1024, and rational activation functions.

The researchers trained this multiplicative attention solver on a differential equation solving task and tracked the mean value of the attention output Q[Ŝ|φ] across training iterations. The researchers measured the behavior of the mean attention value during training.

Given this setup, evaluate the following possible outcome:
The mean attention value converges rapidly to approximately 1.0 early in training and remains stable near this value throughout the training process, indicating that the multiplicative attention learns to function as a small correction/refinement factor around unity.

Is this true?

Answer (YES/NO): YES